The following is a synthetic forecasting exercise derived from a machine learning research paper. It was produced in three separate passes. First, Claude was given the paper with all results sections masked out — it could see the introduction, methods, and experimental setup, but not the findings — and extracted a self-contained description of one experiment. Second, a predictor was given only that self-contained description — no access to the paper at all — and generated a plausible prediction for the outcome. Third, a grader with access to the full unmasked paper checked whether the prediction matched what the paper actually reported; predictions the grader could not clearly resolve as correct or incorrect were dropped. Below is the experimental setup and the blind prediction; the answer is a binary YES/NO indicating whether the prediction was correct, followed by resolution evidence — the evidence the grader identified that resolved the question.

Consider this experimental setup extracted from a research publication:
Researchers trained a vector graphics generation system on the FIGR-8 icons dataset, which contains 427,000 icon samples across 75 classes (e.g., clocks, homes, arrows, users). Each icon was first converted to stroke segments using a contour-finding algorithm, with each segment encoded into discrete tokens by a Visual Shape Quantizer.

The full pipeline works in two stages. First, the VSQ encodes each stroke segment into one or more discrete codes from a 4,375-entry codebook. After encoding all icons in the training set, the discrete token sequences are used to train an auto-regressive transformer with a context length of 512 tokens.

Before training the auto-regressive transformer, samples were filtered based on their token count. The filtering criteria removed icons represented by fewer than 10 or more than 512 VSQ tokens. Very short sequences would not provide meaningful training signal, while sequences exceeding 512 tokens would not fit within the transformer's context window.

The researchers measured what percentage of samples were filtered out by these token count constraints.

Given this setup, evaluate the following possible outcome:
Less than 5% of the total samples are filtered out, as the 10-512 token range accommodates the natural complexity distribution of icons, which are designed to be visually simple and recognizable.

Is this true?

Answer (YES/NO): NO